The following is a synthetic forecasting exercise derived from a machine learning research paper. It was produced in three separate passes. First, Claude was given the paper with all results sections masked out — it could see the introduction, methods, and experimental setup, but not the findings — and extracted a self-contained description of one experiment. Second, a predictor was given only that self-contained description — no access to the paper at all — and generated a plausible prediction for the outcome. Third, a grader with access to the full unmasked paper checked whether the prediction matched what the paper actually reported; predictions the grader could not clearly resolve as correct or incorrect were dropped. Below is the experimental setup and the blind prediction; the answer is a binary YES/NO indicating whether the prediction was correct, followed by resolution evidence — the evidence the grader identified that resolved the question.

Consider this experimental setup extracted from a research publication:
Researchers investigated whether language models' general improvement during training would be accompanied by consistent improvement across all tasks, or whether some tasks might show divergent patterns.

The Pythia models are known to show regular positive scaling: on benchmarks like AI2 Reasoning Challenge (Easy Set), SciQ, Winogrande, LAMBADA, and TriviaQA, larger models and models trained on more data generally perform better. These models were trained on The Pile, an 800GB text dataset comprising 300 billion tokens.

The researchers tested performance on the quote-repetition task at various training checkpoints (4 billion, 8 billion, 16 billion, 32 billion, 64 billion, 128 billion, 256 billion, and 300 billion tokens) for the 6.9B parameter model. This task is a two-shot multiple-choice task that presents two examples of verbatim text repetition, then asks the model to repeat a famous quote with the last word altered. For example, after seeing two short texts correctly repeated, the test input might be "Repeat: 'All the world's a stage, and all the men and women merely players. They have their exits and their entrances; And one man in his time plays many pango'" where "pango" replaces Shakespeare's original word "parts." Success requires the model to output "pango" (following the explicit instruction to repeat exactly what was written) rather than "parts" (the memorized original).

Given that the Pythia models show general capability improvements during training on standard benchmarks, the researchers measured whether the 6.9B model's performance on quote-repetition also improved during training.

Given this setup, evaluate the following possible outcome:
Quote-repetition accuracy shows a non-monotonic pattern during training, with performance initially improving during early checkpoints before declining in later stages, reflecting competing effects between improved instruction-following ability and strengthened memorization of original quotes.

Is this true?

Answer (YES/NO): NO